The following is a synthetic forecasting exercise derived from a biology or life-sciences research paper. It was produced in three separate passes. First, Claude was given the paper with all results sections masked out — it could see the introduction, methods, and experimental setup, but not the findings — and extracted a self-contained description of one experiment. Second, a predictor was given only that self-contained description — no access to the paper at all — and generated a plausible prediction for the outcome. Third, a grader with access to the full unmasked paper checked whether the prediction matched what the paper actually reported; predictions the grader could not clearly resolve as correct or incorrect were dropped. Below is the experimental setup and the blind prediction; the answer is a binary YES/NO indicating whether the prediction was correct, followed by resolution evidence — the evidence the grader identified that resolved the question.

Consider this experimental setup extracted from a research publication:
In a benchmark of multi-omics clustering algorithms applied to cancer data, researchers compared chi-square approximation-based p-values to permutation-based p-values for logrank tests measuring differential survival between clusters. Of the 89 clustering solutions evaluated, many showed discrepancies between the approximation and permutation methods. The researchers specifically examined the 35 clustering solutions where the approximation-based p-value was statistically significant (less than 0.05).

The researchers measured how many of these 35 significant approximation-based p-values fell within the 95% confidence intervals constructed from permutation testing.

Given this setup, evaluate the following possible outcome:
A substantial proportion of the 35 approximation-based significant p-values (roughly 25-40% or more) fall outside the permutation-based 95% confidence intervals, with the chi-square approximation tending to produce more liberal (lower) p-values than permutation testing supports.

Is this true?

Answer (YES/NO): YES